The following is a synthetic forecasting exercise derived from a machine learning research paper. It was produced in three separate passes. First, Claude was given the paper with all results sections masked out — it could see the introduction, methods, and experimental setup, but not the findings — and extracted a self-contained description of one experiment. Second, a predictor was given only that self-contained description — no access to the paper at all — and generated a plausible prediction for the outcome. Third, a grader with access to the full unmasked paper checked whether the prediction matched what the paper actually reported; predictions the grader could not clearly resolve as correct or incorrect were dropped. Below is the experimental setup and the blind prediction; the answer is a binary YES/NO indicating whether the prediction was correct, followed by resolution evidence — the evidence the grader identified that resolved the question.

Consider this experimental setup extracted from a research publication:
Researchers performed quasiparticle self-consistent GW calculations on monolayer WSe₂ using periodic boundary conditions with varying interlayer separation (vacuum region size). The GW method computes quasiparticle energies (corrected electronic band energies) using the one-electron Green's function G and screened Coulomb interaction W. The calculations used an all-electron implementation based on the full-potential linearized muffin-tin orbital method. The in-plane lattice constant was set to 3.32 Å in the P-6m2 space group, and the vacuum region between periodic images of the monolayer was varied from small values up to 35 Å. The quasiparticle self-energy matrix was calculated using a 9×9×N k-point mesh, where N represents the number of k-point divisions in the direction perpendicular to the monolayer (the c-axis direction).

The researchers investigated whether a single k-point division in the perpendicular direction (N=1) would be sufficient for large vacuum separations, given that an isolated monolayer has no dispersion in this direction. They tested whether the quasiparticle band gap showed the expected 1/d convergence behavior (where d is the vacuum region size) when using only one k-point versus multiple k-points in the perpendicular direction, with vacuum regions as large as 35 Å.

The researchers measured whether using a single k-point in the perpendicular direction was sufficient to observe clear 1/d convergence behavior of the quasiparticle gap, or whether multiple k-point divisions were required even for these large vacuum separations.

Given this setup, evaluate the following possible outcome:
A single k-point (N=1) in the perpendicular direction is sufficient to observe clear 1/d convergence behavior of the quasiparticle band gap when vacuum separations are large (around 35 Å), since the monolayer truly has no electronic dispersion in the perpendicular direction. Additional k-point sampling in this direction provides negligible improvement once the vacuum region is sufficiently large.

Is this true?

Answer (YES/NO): NO